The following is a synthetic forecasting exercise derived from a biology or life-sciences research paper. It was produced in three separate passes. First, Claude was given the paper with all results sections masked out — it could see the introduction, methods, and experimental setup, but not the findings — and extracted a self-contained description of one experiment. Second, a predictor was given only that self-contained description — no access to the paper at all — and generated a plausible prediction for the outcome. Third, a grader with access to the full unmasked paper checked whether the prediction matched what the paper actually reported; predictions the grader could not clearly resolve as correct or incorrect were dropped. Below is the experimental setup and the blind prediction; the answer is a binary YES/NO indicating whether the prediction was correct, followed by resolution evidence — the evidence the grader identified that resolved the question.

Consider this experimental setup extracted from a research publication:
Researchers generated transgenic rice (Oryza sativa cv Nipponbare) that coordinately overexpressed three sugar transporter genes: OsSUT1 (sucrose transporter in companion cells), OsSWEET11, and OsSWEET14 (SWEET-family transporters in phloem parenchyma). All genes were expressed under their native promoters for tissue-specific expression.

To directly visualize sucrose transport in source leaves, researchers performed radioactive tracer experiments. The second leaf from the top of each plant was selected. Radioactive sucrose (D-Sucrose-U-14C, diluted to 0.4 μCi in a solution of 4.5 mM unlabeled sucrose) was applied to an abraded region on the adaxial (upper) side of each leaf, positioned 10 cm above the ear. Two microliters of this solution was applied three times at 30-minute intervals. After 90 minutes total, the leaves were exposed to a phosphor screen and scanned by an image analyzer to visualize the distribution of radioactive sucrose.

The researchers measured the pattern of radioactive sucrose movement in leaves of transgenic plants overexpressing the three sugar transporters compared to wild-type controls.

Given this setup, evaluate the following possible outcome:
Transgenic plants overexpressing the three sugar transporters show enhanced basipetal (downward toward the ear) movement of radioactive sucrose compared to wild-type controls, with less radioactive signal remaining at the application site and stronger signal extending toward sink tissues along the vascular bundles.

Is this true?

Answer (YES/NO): NO